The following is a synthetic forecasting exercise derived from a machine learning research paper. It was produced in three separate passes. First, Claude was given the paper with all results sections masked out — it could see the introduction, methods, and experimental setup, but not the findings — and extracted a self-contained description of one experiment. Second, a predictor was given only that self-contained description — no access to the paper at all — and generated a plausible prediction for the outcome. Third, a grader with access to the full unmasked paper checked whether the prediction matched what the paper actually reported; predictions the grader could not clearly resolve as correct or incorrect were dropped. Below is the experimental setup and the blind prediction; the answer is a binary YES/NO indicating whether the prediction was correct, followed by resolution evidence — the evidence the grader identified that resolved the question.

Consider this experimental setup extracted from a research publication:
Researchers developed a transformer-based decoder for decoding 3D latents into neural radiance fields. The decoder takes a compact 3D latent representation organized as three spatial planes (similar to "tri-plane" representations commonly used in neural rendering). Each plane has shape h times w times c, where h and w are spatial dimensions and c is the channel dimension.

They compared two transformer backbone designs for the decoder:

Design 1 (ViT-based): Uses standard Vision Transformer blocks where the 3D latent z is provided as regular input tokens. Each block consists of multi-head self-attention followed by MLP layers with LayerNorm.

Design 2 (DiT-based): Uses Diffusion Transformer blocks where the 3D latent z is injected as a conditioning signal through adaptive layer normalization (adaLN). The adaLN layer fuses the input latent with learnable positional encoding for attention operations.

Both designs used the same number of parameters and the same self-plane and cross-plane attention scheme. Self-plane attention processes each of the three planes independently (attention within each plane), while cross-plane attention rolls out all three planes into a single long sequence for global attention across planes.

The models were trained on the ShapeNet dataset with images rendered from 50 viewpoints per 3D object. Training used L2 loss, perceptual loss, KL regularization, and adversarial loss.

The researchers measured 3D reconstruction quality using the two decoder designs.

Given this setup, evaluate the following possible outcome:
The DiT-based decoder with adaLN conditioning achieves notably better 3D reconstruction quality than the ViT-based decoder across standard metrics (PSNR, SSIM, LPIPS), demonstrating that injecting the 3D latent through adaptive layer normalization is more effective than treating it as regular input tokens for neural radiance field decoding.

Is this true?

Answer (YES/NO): YES